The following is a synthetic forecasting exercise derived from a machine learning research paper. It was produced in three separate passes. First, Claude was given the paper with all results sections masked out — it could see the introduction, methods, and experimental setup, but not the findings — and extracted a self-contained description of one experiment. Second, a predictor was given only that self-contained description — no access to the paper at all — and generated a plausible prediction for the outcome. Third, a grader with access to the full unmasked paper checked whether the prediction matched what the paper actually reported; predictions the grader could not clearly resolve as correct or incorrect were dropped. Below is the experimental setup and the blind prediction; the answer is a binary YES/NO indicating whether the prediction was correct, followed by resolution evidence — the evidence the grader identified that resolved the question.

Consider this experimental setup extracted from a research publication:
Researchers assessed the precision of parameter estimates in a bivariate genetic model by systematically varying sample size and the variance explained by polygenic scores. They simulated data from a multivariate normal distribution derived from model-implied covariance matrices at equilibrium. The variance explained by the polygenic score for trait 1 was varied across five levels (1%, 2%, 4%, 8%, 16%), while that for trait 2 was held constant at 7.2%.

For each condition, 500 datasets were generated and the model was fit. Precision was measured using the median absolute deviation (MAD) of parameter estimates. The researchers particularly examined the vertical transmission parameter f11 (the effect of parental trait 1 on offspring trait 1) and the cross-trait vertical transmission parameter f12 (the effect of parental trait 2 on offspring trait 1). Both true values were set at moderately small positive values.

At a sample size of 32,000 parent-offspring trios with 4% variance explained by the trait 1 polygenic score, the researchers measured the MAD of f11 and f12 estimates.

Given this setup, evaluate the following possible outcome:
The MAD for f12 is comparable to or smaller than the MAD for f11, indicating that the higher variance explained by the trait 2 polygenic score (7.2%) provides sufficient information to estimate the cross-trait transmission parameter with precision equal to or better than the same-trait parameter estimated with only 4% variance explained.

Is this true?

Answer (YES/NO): YES